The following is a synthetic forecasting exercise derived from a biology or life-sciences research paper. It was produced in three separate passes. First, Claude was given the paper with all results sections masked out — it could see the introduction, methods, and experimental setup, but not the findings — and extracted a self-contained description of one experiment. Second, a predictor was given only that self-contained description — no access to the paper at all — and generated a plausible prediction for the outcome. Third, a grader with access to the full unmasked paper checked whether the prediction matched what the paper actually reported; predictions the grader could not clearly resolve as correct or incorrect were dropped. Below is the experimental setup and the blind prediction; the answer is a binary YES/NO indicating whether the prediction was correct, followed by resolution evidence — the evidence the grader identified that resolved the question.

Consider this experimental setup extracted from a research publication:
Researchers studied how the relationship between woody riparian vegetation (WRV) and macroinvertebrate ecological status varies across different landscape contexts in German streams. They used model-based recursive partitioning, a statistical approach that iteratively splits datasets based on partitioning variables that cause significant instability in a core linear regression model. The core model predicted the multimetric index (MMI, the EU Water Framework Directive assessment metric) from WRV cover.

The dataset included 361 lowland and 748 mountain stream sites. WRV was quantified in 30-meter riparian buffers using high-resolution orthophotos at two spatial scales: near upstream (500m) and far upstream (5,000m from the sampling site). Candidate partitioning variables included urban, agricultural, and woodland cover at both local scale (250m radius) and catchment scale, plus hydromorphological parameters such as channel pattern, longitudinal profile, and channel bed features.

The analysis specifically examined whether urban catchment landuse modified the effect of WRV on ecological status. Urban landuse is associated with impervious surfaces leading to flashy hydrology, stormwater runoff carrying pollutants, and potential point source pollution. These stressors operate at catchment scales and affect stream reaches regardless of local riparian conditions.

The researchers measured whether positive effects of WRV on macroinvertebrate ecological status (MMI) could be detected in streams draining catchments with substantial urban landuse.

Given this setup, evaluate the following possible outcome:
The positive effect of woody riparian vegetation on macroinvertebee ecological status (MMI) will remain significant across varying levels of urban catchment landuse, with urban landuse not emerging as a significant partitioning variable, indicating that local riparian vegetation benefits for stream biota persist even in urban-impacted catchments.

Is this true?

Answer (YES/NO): NO